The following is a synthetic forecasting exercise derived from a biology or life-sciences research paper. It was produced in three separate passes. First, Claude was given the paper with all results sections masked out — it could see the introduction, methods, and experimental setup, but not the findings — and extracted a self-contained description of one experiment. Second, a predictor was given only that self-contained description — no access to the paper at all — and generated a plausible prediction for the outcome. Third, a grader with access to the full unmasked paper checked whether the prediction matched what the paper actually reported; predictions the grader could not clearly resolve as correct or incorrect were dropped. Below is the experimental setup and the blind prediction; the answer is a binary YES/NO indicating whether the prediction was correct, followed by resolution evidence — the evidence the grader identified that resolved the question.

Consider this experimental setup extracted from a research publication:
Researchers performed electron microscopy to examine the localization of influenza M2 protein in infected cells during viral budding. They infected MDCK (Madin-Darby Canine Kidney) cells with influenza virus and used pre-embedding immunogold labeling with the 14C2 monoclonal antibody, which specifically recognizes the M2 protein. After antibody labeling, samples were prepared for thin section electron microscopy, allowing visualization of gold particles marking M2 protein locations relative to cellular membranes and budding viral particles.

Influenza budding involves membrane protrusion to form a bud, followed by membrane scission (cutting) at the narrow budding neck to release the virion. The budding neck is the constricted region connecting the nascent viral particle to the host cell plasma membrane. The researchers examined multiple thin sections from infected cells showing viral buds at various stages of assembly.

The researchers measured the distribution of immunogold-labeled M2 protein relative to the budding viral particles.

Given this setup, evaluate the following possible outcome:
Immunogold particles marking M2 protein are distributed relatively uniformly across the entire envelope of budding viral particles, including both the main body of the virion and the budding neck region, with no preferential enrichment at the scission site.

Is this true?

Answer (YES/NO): NO